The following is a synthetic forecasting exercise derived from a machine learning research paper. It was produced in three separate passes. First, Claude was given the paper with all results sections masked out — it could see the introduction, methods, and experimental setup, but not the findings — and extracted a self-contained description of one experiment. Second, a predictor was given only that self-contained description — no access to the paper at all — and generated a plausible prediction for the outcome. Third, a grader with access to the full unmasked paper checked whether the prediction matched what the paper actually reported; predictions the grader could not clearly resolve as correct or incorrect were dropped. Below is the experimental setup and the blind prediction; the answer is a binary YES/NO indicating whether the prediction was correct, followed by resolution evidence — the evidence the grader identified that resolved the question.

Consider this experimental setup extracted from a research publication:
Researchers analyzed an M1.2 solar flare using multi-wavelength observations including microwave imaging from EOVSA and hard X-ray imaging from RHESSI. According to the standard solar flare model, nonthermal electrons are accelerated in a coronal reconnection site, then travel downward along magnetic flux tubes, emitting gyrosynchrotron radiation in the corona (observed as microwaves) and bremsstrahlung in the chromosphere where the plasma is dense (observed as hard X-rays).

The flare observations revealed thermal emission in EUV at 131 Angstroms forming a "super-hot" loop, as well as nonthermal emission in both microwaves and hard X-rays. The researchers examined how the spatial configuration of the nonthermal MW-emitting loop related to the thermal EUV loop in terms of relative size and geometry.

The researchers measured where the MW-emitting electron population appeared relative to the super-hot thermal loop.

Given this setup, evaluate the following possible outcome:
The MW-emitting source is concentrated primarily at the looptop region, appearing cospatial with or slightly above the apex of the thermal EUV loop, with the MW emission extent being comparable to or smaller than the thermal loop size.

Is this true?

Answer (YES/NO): NO